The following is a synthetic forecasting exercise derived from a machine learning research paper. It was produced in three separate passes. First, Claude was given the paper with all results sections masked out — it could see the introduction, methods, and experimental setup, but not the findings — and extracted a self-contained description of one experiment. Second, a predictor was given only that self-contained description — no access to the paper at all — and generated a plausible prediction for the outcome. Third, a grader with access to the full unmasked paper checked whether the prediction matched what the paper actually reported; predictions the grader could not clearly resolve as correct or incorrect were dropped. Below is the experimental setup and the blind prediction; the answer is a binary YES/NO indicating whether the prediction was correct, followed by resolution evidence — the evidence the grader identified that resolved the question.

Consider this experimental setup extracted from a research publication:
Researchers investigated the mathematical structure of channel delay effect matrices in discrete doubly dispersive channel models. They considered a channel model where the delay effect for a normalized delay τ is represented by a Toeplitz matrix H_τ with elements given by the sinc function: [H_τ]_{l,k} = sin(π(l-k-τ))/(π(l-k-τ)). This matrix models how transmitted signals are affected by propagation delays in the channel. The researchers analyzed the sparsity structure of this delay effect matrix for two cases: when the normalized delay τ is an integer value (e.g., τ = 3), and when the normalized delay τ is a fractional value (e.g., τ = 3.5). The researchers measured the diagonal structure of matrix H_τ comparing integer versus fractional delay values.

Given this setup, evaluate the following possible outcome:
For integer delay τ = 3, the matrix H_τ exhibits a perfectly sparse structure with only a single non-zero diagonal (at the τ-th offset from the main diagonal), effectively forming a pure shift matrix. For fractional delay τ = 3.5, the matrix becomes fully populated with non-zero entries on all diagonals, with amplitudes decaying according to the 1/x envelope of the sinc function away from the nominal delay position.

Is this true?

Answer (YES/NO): YES